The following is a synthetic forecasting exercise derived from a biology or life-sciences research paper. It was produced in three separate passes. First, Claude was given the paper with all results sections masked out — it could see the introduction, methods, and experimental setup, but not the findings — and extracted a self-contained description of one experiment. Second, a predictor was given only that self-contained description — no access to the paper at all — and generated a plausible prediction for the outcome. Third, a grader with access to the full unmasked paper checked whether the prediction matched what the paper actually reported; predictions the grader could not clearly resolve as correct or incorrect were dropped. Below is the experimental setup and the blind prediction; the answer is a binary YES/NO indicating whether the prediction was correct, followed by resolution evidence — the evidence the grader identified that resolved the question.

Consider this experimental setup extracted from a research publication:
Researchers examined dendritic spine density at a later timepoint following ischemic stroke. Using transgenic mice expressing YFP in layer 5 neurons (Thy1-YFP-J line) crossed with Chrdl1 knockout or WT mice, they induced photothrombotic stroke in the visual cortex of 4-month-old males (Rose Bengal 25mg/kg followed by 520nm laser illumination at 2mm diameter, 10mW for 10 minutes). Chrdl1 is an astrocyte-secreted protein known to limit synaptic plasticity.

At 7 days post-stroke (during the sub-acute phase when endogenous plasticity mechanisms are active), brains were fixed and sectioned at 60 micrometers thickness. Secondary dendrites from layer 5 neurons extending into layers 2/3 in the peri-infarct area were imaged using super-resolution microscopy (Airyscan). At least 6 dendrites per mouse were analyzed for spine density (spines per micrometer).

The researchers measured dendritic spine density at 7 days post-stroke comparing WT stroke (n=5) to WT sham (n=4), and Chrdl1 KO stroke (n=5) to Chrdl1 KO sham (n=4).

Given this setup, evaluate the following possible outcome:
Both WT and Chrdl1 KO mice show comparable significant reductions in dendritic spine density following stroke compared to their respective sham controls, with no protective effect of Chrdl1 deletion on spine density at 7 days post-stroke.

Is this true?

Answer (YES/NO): NO